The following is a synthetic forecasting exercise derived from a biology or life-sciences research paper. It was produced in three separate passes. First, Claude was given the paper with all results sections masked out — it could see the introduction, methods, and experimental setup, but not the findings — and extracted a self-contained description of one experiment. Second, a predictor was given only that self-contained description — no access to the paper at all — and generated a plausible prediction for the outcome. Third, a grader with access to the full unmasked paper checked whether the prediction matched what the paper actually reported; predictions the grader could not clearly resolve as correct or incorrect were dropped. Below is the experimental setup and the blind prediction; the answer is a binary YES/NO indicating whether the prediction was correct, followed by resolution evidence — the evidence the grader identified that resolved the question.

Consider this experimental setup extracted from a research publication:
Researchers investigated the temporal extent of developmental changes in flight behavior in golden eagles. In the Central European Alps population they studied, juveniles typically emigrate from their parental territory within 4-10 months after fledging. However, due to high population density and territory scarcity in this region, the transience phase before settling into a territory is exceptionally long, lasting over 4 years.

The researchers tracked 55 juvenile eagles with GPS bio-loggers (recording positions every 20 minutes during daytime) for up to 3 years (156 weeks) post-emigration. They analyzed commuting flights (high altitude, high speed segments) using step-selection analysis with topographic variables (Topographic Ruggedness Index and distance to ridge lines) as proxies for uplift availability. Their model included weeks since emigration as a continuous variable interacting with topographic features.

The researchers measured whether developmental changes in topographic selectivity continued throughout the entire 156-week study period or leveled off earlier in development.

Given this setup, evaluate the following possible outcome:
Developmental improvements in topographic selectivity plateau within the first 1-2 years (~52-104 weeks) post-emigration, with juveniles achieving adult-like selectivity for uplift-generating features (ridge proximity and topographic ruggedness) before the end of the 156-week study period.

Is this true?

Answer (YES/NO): NO